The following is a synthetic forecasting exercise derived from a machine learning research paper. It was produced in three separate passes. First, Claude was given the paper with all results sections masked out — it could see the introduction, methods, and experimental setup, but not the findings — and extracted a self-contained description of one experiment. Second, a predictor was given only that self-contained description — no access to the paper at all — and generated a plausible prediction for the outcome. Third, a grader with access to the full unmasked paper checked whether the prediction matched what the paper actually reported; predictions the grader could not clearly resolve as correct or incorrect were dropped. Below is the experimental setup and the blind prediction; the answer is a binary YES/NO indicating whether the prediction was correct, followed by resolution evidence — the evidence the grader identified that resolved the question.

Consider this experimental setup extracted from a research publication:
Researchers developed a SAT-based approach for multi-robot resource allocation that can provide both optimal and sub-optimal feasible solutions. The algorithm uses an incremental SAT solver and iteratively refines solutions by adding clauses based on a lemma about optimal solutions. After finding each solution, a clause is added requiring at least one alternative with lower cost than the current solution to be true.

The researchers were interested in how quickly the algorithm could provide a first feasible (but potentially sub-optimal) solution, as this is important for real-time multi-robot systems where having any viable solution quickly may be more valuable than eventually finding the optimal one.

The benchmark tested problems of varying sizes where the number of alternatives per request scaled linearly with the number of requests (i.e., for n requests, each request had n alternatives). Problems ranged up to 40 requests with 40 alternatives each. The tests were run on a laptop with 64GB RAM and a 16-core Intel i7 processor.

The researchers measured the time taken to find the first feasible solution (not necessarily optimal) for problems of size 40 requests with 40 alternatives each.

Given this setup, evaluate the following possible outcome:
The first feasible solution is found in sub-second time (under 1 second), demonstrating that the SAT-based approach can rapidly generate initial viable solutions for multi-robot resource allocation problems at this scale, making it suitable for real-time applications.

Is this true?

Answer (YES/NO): YES